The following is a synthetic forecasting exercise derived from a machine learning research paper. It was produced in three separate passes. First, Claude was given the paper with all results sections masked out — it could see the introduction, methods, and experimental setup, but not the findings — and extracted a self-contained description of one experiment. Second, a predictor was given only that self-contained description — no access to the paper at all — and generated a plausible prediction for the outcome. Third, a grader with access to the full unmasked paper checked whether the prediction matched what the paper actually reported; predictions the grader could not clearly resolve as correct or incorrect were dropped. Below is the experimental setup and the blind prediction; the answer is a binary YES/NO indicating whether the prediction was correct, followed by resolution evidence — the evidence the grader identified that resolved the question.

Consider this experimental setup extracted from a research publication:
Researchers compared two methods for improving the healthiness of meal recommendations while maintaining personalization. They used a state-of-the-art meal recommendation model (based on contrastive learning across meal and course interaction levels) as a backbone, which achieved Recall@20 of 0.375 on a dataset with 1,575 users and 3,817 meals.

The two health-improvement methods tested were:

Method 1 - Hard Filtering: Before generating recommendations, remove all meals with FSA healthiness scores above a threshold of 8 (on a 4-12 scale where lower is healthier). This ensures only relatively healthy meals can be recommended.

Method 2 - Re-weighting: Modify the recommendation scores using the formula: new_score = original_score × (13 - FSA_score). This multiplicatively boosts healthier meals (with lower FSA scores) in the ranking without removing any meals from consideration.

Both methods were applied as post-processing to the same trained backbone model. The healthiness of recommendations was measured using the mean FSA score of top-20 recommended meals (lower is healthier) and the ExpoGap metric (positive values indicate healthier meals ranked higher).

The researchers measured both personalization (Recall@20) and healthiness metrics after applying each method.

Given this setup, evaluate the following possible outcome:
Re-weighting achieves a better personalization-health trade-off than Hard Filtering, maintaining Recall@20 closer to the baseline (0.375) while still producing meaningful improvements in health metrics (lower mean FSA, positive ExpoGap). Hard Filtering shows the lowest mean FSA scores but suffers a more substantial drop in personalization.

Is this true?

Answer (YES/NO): YES